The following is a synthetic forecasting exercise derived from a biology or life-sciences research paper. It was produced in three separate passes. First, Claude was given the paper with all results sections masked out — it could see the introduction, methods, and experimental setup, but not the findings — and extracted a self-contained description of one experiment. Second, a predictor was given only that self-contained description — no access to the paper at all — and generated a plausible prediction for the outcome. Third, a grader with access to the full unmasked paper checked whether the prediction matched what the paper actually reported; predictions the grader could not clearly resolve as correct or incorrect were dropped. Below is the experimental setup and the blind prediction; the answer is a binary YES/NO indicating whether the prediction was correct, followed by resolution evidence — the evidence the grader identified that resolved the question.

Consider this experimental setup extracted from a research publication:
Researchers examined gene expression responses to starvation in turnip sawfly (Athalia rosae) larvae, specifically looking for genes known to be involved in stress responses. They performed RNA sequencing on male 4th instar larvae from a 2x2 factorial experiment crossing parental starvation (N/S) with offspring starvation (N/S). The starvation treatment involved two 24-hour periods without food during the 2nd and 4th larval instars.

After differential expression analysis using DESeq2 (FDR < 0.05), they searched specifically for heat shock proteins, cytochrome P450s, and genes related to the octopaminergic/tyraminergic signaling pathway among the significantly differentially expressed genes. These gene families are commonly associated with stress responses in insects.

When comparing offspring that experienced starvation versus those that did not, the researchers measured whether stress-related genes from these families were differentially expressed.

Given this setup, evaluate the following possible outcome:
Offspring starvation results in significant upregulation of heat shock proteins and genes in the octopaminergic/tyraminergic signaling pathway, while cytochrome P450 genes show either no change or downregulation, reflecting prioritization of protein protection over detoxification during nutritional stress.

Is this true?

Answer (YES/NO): NO